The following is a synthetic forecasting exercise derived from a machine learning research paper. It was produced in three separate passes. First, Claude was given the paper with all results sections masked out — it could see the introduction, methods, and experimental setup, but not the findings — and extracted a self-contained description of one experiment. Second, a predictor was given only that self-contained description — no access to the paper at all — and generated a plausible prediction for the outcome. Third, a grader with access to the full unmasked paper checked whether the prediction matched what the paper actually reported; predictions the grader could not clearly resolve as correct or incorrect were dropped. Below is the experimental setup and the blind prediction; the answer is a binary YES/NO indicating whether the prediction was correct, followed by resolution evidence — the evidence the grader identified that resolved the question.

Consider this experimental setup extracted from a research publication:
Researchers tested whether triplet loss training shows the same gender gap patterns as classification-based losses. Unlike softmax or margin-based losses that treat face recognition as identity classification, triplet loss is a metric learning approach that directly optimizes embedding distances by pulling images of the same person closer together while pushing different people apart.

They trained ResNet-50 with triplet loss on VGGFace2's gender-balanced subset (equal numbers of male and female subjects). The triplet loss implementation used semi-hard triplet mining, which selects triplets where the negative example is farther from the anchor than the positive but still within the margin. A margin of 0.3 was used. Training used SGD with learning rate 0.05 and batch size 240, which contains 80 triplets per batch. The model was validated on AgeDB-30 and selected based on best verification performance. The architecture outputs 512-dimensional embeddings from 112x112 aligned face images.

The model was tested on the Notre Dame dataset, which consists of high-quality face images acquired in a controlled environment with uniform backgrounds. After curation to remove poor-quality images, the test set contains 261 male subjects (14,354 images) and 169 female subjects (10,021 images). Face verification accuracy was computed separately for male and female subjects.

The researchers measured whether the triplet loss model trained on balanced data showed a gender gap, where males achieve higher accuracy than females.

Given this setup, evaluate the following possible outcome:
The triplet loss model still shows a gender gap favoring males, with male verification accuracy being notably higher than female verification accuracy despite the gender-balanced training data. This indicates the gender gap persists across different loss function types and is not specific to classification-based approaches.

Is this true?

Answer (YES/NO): YES